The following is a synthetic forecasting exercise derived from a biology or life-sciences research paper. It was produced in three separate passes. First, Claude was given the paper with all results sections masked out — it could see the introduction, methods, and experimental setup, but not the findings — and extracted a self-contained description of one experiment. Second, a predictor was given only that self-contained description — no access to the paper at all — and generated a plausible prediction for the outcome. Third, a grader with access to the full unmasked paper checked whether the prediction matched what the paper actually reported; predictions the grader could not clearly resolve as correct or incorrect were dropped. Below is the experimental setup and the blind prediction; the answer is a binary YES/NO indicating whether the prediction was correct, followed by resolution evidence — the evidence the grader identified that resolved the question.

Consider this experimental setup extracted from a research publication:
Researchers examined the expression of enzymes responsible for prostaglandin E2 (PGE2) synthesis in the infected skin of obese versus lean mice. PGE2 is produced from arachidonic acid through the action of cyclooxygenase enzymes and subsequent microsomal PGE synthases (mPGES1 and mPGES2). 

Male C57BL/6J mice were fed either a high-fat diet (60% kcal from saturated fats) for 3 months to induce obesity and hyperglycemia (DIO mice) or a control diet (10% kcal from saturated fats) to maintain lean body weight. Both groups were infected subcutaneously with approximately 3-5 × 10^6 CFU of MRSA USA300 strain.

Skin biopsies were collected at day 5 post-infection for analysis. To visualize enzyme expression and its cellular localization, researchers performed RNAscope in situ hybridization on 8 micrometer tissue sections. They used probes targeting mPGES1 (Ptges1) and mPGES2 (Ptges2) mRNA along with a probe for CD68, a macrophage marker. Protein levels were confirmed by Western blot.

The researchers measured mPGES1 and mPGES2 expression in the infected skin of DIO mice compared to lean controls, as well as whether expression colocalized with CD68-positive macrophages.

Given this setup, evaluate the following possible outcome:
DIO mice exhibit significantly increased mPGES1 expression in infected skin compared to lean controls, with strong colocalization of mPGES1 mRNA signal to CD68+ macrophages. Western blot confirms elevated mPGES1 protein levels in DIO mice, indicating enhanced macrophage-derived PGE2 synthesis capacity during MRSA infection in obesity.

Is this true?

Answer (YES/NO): NO